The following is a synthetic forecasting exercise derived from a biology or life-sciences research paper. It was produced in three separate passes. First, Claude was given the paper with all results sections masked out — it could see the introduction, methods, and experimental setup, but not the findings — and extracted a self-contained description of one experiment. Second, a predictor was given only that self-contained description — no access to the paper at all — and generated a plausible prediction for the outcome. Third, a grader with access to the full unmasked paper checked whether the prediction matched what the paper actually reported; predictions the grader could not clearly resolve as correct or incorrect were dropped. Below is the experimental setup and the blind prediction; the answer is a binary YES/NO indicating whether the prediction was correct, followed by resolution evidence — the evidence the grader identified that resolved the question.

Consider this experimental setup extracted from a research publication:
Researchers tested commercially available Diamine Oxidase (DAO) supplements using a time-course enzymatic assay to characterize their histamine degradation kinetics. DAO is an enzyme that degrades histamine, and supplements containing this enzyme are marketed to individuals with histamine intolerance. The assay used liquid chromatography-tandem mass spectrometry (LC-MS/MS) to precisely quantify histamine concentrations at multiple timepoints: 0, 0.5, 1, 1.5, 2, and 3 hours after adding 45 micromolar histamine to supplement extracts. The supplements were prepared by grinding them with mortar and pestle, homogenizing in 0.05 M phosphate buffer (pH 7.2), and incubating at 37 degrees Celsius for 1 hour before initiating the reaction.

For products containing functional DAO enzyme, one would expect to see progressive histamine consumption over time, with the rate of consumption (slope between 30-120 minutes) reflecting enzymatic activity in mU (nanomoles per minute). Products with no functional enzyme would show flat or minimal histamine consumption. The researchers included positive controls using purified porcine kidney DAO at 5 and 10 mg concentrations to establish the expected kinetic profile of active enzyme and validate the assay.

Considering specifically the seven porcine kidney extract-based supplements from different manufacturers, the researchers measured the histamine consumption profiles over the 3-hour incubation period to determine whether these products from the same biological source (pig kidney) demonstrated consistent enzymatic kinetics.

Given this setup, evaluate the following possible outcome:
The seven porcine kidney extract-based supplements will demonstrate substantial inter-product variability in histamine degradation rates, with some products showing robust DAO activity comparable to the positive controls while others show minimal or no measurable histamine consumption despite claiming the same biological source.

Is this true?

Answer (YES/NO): YES